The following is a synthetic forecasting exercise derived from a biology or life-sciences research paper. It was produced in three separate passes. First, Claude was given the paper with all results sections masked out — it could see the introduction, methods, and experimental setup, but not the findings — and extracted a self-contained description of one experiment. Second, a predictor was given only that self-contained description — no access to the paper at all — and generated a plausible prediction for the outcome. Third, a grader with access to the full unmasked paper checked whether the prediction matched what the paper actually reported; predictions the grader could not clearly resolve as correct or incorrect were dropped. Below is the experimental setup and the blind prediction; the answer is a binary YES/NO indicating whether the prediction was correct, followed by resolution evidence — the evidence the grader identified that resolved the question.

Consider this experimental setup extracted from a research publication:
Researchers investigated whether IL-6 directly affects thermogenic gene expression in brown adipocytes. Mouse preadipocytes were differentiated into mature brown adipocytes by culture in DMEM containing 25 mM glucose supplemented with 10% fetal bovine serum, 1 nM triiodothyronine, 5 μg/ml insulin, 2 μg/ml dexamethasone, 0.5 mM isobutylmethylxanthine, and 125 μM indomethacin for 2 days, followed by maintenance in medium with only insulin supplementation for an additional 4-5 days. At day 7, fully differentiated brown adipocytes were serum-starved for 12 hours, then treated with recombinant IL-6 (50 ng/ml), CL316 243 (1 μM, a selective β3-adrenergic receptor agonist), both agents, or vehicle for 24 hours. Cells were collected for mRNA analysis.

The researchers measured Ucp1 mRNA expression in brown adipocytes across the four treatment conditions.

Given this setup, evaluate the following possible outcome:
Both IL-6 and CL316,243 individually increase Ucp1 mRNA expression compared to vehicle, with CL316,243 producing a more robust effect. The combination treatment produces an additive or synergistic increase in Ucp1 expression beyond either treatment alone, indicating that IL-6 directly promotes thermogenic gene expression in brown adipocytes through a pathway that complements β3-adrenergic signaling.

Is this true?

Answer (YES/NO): NO